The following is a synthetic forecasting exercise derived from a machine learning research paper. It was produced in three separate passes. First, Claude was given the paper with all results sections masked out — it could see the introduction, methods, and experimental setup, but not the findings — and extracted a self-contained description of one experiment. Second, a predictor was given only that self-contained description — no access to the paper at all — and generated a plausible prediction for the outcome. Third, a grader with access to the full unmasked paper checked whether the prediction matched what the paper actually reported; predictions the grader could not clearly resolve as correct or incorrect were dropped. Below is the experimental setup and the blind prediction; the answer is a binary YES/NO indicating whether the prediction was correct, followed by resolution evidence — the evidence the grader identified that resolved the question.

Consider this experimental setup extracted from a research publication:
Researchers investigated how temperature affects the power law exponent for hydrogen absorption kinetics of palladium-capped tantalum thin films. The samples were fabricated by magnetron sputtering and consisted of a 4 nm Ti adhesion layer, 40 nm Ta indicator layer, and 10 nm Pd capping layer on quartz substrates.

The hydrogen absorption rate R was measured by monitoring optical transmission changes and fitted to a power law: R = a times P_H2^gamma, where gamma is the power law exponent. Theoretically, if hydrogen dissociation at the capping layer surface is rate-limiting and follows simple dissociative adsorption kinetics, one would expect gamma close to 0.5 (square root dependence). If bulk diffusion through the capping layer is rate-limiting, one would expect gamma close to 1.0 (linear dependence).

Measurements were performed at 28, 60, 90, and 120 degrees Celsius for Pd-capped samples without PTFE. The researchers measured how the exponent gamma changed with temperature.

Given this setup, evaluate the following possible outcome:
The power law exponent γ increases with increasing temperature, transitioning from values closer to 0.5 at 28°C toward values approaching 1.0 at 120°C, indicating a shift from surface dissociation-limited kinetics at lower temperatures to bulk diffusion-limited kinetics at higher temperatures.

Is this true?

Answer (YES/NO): NO